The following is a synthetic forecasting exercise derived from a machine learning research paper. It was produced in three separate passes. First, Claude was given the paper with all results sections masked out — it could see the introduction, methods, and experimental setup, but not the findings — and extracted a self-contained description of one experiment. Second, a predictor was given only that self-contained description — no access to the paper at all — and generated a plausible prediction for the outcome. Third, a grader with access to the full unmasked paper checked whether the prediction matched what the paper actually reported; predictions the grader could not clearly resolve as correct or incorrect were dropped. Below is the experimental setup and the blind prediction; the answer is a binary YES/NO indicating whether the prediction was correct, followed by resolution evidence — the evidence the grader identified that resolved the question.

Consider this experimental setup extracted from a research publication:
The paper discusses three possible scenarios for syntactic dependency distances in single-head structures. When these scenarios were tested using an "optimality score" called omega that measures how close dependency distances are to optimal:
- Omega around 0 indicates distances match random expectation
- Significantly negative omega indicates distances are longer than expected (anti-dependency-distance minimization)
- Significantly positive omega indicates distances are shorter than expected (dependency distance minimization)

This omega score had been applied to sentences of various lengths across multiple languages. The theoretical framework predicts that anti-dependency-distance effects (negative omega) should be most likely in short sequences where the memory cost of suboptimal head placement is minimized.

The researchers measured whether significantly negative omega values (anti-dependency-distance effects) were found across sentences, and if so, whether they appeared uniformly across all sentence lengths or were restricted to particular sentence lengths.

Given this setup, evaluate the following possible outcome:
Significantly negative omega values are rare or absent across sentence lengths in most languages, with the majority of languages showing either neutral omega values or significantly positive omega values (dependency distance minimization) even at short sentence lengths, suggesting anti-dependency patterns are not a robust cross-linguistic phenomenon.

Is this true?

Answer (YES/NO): NO